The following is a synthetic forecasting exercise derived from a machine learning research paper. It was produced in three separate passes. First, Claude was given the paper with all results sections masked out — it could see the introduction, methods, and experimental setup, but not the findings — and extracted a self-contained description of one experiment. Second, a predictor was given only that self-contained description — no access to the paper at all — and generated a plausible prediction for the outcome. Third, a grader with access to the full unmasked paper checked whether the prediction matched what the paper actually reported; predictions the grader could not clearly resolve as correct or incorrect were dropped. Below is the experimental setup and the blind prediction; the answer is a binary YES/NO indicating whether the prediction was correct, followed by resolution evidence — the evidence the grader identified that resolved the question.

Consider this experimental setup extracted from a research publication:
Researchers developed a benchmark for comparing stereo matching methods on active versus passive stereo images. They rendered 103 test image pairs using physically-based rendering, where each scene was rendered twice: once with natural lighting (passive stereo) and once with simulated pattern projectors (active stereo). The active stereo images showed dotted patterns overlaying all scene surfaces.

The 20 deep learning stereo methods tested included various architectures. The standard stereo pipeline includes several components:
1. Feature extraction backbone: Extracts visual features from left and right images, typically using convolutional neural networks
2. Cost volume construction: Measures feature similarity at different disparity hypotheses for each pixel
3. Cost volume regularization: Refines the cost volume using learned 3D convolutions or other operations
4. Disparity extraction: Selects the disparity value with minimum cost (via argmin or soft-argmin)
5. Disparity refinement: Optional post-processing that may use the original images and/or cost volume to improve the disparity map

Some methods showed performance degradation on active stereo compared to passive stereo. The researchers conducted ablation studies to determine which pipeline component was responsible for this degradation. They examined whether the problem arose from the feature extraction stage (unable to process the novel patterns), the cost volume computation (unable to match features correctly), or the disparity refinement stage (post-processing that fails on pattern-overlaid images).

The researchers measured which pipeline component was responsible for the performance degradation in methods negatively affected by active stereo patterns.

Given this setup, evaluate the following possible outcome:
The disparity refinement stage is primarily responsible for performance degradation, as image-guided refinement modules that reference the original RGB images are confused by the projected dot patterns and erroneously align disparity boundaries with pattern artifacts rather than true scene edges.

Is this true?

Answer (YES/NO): YES